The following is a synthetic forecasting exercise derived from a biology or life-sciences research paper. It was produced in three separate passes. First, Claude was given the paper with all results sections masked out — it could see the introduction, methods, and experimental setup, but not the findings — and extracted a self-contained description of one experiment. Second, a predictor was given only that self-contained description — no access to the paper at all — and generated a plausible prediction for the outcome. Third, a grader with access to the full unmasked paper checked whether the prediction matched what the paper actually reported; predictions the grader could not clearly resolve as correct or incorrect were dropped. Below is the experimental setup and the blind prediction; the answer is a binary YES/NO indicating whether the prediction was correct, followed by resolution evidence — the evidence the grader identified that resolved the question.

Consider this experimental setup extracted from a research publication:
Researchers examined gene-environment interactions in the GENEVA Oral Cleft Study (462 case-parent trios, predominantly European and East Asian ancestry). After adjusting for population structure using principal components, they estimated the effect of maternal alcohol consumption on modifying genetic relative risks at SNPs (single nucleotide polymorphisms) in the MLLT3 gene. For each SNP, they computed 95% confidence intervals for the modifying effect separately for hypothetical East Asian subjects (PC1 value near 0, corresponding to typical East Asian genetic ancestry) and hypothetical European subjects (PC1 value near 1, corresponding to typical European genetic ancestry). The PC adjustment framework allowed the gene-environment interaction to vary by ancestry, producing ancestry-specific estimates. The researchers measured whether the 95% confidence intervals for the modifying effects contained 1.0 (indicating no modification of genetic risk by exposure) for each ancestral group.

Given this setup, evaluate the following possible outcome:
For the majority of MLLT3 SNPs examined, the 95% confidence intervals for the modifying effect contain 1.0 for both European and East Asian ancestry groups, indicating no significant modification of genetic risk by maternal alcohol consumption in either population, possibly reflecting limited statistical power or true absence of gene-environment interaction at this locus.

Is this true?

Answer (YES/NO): NO